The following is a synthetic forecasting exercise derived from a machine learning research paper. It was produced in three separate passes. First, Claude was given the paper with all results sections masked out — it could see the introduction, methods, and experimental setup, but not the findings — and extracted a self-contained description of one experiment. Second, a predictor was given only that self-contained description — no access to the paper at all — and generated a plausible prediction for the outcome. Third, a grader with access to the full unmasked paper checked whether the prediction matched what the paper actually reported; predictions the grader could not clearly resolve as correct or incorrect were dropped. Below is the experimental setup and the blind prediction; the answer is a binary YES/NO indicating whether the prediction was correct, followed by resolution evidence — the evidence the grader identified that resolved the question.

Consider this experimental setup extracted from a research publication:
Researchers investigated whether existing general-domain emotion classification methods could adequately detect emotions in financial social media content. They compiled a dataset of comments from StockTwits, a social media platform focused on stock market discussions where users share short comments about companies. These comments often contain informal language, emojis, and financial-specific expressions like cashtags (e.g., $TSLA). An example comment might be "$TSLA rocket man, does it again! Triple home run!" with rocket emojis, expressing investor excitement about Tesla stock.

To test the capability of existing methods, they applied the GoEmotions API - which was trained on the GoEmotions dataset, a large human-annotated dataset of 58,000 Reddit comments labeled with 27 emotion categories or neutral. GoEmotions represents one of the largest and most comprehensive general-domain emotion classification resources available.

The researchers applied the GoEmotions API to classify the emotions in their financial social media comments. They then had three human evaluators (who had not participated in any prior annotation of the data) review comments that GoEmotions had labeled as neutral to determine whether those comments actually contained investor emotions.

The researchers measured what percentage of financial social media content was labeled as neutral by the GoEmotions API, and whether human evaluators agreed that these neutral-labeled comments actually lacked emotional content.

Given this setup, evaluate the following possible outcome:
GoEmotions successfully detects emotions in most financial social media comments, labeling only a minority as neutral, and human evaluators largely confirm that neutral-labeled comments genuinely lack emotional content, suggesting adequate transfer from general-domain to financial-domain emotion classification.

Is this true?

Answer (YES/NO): NO